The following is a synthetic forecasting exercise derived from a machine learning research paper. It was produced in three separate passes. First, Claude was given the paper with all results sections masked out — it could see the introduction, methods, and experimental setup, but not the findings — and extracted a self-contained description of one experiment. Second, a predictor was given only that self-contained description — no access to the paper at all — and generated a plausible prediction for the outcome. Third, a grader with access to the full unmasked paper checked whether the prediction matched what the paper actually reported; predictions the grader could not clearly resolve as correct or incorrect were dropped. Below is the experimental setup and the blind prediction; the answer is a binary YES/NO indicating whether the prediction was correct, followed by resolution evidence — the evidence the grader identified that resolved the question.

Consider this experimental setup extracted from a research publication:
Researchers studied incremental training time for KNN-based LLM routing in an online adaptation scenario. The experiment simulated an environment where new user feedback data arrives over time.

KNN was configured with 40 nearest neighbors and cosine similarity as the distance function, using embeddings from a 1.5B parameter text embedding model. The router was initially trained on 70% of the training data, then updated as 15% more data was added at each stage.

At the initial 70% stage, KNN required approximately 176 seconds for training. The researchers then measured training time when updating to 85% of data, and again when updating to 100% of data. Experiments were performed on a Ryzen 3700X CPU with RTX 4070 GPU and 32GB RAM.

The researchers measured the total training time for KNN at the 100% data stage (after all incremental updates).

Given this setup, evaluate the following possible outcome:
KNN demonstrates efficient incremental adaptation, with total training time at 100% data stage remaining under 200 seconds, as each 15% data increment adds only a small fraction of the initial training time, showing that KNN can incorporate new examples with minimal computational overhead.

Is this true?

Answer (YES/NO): YES